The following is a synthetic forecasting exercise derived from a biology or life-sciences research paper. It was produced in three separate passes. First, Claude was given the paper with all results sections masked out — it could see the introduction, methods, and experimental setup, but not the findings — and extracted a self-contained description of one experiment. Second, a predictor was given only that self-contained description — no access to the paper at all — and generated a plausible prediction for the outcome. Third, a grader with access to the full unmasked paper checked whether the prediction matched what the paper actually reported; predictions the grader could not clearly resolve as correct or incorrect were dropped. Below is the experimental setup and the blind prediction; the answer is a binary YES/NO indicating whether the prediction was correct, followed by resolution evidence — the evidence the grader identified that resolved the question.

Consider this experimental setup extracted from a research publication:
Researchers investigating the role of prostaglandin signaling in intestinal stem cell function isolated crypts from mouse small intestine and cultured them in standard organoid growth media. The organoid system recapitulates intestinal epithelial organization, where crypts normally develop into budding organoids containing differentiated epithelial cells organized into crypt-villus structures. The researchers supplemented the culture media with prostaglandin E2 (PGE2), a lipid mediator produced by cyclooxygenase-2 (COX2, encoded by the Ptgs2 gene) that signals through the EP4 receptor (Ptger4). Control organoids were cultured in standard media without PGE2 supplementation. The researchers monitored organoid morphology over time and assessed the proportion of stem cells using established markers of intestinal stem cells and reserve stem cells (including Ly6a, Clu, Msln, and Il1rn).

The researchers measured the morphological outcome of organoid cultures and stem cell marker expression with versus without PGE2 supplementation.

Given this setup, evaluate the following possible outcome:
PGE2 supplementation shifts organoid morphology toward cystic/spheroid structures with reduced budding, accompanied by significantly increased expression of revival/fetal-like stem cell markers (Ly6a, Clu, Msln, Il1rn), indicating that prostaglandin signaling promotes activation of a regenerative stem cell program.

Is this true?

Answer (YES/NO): YES